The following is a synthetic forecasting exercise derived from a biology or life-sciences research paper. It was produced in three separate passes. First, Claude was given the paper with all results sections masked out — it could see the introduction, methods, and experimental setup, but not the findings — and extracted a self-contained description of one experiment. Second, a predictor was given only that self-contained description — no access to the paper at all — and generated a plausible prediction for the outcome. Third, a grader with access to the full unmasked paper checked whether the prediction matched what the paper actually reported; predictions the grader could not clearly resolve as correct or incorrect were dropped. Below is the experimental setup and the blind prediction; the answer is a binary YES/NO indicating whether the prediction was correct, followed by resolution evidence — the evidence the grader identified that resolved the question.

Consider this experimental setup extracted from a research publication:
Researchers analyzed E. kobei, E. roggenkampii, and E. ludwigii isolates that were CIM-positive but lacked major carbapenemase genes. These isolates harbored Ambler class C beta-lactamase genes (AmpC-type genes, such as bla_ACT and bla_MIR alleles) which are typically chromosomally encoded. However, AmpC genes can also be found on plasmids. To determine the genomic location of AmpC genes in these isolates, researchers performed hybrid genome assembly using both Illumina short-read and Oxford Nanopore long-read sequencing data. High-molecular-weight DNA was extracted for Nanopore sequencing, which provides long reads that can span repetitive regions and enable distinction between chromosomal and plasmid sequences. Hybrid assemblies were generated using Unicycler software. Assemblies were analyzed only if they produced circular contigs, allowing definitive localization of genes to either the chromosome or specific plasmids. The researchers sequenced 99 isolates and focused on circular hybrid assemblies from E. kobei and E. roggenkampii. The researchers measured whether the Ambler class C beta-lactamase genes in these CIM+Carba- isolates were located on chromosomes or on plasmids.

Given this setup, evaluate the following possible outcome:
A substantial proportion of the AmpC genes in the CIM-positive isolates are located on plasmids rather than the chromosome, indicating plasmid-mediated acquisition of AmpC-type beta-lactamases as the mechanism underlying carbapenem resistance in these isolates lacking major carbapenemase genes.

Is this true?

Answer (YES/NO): NO